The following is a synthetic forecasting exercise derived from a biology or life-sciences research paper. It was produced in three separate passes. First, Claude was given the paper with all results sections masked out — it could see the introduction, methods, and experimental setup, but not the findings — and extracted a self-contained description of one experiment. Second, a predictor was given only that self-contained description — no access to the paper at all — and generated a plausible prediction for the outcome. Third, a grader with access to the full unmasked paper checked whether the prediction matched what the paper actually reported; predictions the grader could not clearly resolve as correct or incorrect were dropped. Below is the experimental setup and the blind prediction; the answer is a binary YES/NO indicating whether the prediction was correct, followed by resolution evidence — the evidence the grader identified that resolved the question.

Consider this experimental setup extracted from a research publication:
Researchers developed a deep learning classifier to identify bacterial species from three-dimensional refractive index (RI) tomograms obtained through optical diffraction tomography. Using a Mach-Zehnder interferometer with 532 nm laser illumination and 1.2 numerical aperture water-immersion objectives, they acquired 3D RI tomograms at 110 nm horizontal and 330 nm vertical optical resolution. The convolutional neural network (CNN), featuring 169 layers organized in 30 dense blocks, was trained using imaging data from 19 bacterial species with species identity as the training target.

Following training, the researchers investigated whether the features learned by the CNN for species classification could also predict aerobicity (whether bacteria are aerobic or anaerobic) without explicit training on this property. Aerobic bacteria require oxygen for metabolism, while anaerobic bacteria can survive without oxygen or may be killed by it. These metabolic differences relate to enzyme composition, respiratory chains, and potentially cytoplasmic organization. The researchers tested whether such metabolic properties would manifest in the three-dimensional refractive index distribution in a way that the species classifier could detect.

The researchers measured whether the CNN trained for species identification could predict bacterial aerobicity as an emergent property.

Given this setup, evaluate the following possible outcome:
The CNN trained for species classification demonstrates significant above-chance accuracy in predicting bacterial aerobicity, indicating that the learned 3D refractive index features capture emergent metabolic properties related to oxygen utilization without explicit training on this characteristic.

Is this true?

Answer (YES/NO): YES